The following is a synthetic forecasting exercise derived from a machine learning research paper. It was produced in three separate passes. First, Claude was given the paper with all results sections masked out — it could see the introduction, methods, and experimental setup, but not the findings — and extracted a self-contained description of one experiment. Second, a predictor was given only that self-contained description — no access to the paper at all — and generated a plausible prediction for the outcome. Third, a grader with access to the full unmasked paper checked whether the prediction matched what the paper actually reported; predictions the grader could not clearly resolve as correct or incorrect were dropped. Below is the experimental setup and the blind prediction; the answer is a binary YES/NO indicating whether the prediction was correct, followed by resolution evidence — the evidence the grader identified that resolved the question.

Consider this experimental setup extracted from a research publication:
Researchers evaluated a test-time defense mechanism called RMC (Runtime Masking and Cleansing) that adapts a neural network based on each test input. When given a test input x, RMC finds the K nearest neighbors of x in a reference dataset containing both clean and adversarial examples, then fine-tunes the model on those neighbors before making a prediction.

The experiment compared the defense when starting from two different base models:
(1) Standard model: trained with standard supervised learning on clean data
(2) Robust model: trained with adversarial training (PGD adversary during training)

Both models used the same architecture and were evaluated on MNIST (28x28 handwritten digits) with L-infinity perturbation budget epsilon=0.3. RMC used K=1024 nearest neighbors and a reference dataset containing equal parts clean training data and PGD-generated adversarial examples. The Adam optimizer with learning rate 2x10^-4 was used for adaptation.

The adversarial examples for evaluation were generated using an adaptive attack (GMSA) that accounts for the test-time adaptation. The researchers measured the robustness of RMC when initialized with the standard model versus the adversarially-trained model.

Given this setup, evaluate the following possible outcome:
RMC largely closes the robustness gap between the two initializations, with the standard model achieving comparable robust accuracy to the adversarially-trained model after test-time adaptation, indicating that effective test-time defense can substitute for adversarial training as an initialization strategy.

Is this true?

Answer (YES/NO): NO